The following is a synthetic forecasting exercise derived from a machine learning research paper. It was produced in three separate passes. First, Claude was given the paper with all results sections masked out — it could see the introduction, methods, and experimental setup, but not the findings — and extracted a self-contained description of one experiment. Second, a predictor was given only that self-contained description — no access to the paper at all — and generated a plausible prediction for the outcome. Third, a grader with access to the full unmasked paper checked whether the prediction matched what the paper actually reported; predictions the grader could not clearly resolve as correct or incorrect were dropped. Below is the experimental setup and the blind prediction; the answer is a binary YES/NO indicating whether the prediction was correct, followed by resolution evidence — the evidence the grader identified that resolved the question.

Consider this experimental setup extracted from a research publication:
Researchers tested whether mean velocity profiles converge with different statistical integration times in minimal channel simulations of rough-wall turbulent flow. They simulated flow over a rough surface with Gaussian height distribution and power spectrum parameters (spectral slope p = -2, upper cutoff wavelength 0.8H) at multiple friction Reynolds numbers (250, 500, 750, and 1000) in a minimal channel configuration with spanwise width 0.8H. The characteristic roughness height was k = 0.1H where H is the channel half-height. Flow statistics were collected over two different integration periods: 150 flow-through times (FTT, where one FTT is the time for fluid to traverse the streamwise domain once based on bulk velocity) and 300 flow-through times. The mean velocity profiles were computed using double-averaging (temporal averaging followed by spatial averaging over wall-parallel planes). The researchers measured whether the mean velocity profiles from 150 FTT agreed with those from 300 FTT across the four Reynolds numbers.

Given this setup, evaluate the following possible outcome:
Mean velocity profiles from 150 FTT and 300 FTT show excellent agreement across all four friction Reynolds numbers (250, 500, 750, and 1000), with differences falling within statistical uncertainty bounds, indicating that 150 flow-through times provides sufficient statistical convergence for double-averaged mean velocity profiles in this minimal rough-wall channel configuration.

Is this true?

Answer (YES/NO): YES